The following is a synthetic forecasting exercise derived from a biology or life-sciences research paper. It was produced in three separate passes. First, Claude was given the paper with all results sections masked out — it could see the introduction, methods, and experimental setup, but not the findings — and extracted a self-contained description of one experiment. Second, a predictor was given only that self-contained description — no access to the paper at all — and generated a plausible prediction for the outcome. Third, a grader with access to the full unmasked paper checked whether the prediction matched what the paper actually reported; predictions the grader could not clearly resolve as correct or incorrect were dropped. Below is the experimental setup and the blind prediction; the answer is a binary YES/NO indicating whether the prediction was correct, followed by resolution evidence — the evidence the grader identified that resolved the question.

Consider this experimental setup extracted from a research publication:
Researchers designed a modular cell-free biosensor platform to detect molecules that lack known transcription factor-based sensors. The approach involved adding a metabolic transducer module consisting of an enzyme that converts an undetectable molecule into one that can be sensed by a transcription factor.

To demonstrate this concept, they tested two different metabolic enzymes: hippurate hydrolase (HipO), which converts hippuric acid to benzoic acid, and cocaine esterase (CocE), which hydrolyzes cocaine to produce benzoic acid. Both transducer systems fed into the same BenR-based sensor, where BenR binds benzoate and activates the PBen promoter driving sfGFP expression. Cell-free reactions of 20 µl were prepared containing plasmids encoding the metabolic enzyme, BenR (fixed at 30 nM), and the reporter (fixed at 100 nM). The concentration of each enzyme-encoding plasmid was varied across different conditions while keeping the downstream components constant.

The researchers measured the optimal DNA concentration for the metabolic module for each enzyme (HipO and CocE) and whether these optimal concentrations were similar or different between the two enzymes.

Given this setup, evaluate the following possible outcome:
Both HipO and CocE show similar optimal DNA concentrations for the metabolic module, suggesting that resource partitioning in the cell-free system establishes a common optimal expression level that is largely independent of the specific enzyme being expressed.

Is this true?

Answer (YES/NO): NO